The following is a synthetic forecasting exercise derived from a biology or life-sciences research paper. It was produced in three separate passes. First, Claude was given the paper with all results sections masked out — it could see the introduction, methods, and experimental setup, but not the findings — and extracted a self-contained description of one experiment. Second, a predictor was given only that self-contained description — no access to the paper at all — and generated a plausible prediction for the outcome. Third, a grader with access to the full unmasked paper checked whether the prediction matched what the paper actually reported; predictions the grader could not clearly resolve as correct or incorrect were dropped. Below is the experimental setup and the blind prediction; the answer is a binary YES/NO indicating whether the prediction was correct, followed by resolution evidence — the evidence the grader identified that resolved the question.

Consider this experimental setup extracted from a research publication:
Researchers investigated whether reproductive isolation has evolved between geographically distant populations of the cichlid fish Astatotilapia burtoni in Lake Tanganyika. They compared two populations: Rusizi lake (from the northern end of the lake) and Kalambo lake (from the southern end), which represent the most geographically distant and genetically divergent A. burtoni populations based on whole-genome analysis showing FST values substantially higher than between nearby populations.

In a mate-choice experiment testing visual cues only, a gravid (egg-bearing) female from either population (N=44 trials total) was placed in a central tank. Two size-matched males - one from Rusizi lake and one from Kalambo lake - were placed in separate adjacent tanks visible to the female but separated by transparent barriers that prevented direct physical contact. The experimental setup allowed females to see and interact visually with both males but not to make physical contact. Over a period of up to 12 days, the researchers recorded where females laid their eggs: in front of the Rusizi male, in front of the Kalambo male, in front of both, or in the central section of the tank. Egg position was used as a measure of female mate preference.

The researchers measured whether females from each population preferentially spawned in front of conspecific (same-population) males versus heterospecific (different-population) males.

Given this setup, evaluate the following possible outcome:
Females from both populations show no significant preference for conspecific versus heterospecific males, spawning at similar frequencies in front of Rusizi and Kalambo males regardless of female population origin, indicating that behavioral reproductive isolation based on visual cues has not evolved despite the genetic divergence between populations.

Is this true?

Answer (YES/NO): YES